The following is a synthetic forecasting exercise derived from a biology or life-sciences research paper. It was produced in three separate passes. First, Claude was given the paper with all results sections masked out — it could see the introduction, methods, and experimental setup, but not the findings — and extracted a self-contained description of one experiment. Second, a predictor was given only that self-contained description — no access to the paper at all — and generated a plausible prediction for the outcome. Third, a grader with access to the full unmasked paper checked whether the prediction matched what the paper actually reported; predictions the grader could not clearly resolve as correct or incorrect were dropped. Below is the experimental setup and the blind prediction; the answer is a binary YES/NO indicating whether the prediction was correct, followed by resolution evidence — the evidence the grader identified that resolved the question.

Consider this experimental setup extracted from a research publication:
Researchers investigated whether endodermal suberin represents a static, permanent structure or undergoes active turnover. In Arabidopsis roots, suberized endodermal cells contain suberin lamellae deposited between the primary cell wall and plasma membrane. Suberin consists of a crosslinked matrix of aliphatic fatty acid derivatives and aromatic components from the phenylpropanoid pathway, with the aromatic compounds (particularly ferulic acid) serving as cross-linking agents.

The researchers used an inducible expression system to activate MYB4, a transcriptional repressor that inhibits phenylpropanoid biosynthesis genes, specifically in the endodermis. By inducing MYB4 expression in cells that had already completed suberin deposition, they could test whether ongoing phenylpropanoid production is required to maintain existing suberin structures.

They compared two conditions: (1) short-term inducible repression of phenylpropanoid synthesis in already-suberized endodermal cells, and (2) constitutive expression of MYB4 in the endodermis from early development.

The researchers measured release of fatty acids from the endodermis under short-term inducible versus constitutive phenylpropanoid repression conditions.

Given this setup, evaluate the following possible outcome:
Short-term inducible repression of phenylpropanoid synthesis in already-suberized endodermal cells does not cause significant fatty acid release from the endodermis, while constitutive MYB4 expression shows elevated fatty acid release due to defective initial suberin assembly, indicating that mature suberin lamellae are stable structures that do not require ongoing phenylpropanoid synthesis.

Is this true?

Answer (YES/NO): NO